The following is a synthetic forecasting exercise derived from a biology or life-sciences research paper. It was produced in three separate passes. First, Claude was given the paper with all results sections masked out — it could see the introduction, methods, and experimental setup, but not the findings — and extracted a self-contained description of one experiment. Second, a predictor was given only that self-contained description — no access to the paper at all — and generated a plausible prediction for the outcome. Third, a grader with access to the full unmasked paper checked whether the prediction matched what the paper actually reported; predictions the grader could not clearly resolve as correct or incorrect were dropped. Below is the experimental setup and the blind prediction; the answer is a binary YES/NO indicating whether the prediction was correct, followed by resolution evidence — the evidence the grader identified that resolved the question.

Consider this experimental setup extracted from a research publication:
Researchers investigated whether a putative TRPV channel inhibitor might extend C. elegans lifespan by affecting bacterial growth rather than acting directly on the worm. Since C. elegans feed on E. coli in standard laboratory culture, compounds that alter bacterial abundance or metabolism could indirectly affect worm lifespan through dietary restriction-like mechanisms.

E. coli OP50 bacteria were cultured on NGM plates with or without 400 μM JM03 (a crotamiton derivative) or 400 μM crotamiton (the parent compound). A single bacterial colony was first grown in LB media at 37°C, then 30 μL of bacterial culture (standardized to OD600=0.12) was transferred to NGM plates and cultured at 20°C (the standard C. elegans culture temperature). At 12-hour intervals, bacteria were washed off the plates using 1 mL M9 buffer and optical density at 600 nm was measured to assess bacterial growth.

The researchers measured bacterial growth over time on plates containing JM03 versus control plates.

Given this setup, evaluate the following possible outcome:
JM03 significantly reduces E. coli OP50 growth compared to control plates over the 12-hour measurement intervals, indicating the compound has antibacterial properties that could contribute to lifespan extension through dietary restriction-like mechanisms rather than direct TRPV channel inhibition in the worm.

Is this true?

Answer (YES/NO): NO